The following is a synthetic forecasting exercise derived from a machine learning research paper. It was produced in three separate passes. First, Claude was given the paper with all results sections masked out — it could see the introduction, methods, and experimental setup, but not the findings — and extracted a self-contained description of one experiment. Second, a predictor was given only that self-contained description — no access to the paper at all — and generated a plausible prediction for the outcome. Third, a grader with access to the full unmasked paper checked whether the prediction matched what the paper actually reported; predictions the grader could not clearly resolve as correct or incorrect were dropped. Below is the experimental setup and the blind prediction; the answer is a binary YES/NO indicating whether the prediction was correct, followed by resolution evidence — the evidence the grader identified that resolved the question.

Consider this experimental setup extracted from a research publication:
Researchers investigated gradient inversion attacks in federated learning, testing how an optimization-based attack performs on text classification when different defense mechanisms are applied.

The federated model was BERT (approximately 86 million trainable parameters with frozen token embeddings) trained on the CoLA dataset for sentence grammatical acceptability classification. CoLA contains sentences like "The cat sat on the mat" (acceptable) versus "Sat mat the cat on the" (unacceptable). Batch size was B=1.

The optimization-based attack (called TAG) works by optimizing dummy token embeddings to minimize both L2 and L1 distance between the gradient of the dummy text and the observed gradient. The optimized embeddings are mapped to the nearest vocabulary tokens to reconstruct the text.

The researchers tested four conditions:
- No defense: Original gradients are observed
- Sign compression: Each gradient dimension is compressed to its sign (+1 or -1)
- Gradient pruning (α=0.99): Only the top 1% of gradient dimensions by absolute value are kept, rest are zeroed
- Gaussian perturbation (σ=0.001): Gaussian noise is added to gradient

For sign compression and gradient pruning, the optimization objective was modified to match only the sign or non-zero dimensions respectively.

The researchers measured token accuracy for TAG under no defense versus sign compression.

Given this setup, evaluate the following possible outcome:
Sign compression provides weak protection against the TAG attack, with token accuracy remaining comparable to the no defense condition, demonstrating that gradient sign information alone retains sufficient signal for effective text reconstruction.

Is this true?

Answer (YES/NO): NO